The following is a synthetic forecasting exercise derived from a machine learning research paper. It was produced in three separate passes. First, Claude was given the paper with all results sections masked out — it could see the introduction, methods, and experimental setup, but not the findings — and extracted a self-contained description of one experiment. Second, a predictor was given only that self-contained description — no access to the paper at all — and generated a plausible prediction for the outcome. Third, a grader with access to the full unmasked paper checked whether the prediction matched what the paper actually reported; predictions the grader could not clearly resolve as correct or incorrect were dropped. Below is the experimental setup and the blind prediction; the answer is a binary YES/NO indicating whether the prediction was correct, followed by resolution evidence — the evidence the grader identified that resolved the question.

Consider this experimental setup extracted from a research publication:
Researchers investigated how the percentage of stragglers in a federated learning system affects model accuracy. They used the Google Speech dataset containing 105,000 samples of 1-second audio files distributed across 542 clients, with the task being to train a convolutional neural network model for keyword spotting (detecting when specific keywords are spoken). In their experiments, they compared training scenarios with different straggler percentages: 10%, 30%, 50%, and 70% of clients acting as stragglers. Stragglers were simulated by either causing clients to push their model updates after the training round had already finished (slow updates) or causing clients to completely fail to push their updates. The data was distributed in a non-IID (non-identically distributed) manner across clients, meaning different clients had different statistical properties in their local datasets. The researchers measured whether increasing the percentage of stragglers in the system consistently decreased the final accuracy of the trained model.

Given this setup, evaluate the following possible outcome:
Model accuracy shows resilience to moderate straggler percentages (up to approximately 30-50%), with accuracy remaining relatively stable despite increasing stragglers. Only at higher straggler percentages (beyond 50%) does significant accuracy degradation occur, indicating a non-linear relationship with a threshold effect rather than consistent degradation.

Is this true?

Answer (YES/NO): NO